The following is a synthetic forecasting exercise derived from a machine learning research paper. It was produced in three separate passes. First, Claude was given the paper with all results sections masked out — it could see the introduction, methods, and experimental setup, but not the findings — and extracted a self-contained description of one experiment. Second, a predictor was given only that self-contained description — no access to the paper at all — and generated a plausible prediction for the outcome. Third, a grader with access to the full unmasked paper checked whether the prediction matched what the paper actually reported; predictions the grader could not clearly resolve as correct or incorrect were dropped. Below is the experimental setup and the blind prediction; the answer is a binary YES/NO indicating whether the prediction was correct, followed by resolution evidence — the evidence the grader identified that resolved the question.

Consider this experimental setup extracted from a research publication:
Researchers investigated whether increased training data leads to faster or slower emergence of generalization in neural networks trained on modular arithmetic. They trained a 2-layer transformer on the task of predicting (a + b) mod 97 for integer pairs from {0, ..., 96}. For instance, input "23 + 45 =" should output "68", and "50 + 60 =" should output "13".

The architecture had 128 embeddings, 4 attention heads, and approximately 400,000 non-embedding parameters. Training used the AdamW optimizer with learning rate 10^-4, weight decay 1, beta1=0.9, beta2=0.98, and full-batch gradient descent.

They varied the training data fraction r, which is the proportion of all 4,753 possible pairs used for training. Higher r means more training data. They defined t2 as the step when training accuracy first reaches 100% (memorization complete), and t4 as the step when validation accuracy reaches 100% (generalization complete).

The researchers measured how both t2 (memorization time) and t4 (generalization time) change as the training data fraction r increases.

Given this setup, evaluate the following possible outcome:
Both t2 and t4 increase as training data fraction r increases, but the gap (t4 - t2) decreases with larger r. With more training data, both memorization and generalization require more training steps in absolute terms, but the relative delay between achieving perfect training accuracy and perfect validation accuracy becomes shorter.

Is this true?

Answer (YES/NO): NO